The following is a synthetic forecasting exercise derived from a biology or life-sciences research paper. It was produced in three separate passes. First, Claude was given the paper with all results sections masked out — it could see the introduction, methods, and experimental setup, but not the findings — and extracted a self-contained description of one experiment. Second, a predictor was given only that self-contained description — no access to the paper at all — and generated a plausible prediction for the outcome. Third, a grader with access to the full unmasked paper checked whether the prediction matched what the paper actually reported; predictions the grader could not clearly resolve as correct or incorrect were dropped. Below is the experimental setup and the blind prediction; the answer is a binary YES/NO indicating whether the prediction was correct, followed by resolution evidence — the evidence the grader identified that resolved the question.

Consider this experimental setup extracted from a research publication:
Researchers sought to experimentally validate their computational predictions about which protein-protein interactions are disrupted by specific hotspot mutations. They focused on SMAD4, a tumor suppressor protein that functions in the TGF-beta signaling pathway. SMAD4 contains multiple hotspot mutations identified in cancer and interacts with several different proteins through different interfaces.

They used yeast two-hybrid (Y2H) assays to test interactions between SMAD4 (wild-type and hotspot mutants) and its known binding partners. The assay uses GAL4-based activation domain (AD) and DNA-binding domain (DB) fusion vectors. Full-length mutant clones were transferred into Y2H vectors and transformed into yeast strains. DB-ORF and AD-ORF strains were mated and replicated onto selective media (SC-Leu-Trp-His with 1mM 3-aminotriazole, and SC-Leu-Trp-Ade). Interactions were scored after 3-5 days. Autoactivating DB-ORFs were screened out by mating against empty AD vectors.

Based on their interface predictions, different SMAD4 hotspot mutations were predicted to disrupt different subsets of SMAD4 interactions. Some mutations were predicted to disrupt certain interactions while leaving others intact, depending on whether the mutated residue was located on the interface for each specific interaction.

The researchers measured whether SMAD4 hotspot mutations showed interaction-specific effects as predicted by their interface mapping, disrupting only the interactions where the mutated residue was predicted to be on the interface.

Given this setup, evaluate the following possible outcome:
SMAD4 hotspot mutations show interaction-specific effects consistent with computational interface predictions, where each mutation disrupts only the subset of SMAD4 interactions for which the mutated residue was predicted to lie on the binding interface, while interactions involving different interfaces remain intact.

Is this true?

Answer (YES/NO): YES